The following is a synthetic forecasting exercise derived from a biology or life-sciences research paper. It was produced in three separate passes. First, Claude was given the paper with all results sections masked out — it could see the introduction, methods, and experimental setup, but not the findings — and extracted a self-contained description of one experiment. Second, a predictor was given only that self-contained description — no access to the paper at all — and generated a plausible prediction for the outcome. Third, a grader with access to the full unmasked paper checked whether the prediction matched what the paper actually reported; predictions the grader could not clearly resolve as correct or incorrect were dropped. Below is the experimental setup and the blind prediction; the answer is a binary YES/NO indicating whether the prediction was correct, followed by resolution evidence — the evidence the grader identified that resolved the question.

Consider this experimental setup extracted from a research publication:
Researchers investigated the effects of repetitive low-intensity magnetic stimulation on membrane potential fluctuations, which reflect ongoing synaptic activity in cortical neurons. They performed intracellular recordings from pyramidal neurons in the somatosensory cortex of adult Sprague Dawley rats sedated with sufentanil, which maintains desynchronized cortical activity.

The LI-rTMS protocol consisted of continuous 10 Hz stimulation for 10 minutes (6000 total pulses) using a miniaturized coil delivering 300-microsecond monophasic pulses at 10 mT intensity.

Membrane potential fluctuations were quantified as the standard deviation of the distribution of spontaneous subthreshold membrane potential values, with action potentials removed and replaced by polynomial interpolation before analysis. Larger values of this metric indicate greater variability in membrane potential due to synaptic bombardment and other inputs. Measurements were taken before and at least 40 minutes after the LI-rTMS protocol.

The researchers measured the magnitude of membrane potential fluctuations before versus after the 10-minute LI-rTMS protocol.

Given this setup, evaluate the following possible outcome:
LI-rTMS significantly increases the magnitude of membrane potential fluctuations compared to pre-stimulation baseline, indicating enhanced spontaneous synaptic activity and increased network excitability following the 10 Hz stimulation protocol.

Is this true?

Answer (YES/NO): NO